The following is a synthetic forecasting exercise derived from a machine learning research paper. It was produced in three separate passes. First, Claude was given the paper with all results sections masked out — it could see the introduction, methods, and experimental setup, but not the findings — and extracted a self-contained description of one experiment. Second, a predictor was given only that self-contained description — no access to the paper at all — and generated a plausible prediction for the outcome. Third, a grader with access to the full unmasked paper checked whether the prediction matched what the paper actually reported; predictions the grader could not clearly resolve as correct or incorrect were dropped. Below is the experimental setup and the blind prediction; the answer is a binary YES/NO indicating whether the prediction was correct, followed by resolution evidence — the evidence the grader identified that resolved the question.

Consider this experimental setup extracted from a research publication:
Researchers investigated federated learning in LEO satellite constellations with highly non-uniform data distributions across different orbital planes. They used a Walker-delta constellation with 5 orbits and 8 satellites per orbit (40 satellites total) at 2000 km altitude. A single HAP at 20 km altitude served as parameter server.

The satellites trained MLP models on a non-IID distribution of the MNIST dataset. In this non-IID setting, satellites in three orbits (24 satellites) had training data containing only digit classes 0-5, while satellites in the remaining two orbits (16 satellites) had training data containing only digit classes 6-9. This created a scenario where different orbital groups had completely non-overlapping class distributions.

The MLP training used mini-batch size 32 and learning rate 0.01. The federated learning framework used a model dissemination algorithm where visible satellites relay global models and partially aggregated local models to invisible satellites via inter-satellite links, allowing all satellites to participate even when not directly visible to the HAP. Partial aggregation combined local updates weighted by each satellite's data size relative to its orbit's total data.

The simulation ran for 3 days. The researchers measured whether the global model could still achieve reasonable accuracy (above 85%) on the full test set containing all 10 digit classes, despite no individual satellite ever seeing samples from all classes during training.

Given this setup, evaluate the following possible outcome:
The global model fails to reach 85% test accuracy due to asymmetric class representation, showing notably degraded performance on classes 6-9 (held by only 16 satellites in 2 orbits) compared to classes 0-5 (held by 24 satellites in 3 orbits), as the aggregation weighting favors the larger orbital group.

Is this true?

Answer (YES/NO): NO